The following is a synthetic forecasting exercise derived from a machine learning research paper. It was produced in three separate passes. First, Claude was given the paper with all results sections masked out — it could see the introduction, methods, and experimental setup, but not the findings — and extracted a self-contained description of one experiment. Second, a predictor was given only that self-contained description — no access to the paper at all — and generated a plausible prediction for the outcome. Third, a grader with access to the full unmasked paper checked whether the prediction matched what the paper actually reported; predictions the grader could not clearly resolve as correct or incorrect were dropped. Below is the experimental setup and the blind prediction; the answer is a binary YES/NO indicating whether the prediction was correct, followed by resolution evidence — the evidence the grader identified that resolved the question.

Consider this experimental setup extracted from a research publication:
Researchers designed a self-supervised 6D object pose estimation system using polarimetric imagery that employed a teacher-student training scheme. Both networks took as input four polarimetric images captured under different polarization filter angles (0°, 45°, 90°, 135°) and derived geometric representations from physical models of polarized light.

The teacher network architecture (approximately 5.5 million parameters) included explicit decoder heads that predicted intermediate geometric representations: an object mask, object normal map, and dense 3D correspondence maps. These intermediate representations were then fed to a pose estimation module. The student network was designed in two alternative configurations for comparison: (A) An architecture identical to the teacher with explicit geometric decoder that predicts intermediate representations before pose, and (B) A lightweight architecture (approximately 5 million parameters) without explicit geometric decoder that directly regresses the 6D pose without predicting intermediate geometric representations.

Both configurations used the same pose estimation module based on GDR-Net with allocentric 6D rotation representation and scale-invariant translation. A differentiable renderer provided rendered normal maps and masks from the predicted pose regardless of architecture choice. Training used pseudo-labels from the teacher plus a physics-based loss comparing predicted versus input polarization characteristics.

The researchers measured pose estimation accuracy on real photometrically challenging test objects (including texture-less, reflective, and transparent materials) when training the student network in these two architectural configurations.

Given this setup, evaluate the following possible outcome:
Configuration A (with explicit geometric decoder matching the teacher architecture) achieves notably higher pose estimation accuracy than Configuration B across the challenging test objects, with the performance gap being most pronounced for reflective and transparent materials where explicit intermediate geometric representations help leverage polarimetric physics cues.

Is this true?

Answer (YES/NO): NO